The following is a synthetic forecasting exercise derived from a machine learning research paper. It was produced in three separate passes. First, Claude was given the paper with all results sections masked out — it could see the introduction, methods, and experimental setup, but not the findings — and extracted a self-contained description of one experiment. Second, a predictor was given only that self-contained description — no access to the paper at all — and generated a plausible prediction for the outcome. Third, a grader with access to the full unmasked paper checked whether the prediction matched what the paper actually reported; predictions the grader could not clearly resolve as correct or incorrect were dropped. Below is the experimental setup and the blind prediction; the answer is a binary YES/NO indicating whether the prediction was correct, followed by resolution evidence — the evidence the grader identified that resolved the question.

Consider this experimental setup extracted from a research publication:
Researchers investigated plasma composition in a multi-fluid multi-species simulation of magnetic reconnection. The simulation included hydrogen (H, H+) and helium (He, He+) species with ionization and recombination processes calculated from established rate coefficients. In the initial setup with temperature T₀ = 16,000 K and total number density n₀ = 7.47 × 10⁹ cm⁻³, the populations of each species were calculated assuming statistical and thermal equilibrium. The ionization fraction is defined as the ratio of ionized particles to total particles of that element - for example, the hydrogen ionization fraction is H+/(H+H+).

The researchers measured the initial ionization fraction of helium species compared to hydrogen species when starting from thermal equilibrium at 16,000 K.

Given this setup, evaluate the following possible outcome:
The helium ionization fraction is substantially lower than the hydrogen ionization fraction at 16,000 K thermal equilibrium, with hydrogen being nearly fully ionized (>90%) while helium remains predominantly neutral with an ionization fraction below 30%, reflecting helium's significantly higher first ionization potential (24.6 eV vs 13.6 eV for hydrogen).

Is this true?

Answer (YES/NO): NO